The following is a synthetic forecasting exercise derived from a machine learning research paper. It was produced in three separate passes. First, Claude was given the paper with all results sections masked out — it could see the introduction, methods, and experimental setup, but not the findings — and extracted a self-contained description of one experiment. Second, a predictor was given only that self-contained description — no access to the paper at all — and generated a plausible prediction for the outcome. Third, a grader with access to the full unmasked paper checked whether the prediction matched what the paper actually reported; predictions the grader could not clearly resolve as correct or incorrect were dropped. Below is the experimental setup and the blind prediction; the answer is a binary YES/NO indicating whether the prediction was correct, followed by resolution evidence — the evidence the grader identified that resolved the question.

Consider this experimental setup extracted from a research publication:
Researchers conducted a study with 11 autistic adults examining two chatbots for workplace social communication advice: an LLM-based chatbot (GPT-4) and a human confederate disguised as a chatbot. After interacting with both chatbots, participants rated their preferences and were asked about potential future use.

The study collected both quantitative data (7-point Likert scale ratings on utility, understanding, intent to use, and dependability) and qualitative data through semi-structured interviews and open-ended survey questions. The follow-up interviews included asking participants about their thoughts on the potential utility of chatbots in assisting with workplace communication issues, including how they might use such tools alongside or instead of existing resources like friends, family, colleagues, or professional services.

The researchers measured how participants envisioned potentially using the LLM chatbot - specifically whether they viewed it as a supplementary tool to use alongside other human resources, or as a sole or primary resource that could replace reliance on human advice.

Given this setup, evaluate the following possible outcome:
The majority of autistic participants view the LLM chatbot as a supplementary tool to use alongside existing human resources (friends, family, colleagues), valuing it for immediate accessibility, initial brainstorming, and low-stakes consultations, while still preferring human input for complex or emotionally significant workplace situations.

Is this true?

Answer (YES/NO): NO